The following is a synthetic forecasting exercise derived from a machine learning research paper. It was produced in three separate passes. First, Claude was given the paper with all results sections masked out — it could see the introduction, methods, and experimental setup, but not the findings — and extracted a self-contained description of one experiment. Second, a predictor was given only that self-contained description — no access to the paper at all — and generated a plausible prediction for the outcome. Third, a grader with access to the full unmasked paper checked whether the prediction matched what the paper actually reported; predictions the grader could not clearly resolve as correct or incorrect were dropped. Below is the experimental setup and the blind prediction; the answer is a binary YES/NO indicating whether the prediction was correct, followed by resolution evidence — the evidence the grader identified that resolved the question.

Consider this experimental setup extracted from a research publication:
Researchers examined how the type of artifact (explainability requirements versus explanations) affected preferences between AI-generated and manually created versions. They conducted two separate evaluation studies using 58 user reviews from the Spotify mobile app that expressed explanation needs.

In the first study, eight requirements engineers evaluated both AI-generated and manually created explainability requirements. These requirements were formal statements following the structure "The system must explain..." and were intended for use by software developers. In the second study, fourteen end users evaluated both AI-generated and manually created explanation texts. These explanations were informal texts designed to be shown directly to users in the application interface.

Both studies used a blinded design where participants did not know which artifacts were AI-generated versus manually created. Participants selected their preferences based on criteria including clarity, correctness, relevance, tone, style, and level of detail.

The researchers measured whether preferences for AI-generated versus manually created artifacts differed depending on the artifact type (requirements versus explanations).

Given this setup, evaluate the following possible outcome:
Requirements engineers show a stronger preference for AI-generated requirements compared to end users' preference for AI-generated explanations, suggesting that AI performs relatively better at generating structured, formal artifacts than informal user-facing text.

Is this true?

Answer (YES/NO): NO